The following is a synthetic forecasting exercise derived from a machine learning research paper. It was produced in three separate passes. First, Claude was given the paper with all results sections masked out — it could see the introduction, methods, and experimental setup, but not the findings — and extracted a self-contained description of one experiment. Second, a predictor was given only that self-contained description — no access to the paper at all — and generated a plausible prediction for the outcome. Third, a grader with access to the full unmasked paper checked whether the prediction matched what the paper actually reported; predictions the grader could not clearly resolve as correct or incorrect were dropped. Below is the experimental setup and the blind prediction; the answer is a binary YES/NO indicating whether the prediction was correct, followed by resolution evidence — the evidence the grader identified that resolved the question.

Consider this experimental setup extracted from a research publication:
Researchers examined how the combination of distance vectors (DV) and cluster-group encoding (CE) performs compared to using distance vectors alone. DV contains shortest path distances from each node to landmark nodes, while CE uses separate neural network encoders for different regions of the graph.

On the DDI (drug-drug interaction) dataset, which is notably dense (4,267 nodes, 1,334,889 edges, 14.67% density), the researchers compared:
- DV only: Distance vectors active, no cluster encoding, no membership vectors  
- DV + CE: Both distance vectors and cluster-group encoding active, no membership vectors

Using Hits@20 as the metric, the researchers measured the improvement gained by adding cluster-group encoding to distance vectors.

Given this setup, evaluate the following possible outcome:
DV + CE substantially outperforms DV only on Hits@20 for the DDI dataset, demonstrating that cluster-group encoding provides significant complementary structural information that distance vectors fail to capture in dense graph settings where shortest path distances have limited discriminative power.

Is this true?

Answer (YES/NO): YES